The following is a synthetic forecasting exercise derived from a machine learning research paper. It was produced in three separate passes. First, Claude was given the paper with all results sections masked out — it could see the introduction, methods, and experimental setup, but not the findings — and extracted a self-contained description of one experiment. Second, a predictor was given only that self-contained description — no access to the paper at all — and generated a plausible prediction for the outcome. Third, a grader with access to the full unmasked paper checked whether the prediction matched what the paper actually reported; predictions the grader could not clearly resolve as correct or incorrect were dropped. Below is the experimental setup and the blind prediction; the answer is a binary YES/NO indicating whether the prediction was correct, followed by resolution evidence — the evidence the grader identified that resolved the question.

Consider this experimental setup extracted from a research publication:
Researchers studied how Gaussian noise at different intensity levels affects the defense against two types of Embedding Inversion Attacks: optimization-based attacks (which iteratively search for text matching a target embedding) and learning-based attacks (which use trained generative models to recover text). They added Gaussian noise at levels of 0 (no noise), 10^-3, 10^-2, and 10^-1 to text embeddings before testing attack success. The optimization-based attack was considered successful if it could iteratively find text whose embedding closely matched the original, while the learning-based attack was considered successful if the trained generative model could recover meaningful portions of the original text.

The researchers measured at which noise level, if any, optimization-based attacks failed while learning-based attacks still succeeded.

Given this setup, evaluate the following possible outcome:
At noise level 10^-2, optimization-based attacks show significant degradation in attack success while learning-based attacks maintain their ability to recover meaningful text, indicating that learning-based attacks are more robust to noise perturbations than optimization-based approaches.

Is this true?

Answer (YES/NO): YES